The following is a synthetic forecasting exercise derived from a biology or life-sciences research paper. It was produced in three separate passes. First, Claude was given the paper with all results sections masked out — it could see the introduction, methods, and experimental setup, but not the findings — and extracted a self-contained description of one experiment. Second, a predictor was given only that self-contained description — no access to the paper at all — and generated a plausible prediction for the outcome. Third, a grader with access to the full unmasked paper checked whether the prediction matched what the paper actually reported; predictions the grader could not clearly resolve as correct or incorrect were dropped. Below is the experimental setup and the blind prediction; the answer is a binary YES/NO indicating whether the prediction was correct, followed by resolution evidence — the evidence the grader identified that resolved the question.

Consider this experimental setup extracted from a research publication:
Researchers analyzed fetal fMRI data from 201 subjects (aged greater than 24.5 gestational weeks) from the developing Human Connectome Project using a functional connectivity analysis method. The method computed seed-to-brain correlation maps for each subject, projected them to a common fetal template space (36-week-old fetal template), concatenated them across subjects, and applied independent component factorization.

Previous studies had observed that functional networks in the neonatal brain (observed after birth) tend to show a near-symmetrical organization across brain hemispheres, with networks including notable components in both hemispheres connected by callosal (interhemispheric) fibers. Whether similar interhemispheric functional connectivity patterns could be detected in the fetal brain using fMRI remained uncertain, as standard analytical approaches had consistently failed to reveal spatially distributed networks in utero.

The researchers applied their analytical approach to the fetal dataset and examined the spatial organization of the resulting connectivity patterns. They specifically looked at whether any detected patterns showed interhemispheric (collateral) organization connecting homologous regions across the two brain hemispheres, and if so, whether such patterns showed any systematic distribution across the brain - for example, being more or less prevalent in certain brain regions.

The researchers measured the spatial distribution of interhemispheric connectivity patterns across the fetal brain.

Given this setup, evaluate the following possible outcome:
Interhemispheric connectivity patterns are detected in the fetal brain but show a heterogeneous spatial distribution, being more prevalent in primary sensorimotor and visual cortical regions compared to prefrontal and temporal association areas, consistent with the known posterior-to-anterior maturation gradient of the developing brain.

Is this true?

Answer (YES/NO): NO